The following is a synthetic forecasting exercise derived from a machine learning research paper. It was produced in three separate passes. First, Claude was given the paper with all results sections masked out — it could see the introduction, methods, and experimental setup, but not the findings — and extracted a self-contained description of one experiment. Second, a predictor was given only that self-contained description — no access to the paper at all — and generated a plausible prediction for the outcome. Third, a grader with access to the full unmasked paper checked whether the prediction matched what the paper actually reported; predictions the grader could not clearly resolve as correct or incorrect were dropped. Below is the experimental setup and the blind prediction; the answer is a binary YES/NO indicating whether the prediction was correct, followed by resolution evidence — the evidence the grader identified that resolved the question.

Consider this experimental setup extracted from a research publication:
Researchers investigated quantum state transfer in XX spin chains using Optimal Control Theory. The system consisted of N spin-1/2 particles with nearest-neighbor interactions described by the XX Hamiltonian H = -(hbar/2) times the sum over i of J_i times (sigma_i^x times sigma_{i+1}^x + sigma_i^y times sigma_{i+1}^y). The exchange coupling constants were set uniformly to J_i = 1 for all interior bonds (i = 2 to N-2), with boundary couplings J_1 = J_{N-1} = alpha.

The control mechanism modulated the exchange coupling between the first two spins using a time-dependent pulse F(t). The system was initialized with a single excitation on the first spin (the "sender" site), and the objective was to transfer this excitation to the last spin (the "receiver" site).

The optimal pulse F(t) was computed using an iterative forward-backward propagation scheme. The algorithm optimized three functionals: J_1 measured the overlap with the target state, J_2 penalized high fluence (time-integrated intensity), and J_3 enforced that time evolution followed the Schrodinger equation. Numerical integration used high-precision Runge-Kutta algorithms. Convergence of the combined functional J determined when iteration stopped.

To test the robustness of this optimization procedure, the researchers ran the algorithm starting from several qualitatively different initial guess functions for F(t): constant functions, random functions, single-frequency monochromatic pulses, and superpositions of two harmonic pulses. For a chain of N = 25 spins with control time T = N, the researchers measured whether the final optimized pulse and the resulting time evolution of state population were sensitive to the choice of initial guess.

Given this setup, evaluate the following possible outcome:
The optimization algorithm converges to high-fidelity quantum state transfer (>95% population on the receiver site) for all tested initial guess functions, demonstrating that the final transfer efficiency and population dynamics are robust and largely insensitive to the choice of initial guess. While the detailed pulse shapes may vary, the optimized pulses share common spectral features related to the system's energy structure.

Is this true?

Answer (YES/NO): NO